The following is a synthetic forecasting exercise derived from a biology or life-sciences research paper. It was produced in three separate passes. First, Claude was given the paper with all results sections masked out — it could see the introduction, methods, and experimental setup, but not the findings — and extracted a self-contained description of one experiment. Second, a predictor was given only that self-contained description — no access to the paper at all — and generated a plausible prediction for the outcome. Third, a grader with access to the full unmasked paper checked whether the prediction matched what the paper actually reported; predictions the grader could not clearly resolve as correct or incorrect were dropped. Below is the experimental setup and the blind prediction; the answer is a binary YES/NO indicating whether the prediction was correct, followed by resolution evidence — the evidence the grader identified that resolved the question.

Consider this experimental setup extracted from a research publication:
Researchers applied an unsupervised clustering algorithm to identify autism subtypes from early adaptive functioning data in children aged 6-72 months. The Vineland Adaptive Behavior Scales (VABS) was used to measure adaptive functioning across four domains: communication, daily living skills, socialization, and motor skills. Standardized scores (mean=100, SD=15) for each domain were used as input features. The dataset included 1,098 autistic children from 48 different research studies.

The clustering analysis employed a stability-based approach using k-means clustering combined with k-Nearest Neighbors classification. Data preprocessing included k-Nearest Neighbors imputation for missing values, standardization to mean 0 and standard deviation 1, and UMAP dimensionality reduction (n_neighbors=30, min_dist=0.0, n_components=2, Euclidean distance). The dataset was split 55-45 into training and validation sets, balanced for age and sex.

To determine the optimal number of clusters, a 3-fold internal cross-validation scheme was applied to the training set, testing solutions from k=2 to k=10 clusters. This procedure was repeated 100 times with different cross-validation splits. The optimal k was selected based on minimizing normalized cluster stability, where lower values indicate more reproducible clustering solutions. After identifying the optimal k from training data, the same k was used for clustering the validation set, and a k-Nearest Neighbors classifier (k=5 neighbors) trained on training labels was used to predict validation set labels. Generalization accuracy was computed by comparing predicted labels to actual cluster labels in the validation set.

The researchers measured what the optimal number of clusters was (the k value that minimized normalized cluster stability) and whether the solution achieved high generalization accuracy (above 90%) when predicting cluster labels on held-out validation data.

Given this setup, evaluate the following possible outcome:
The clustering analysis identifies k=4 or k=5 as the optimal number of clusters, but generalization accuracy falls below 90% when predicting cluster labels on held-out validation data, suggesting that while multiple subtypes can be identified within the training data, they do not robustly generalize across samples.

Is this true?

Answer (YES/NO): NO